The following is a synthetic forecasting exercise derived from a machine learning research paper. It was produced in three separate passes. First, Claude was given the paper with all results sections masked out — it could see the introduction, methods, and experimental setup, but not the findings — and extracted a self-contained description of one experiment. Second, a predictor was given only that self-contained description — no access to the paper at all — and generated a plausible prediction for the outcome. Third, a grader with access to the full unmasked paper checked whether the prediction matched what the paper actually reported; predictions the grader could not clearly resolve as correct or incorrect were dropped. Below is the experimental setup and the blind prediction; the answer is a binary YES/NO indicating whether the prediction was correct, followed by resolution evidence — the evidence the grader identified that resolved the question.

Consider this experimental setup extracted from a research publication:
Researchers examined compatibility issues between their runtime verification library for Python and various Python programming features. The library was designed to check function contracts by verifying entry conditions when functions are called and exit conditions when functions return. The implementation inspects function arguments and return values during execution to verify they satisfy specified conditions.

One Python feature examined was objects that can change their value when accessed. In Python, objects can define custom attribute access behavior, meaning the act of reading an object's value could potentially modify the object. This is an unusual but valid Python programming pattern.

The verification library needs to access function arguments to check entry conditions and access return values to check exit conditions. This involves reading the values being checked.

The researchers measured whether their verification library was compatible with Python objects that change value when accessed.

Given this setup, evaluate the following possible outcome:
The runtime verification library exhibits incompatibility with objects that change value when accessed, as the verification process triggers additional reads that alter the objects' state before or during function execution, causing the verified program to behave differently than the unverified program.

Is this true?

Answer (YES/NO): YES